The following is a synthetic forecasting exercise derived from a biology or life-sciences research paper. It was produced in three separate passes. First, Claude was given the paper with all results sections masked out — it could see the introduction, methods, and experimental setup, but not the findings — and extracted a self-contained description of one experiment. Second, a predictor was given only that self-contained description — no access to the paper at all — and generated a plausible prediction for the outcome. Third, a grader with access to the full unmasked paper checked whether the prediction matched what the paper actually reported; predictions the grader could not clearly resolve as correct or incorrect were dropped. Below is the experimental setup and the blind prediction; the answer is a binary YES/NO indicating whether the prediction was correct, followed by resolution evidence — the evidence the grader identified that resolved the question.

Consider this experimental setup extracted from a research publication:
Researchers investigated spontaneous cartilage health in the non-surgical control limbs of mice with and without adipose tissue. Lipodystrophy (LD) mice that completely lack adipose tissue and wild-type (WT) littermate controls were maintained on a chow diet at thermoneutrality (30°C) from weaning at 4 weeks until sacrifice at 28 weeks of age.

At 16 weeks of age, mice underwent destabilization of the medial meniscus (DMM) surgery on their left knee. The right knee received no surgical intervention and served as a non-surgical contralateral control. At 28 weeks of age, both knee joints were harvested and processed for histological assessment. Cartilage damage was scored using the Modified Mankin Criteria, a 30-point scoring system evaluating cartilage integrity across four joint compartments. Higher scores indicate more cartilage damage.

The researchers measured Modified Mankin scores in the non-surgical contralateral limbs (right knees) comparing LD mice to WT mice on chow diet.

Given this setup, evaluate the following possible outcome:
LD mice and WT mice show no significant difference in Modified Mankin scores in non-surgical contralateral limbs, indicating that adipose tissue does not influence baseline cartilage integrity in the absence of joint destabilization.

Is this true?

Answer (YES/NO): NO